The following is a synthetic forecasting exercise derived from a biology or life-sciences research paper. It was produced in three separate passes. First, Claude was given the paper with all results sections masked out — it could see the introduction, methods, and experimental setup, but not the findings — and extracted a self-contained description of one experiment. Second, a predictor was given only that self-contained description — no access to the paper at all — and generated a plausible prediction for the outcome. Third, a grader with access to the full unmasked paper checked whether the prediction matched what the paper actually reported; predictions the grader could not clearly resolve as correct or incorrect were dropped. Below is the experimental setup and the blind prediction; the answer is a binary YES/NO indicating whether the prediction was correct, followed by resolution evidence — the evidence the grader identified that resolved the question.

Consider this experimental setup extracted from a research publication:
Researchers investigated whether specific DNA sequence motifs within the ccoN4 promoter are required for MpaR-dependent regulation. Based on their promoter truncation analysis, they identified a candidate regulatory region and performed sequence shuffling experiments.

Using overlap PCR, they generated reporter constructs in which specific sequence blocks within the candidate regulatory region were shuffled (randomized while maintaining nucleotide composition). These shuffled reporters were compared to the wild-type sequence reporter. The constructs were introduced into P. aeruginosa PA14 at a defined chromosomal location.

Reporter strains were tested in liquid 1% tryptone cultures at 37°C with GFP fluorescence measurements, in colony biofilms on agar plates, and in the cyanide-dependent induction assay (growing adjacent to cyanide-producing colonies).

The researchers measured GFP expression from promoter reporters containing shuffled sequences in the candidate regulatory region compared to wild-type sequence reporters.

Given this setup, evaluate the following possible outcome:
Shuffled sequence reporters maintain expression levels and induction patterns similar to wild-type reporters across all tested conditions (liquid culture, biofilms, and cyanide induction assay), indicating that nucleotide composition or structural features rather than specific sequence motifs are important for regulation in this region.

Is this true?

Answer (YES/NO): NO